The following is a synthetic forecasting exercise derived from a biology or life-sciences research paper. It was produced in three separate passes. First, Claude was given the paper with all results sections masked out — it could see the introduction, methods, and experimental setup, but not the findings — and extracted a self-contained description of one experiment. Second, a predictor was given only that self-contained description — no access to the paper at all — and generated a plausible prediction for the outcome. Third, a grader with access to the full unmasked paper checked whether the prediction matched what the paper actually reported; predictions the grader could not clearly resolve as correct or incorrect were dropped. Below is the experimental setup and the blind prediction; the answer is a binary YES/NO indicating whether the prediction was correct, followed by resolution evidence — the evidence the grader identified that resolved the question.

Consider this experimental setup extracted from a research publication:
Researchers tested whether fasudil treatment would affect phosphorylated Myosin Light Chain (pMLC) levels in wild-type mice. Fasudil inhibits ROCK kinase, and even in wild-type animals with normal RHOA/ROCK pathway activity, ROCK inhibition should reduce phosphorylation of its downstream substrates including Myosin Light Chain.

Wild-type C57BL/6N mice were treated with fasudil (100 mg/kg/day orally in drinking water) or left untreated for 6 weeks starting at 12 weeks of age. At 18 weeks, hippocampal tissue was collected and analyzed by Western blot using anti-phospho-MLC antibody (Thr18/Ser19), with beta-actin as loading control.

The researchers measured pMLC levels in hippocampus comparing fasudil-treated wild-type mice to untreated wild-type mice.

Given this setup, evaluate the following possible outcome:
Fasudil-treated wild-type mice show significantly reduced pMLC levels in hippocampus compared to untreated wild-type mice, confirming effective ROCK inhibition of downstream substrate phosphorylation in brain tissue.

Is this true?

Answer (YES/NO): NO